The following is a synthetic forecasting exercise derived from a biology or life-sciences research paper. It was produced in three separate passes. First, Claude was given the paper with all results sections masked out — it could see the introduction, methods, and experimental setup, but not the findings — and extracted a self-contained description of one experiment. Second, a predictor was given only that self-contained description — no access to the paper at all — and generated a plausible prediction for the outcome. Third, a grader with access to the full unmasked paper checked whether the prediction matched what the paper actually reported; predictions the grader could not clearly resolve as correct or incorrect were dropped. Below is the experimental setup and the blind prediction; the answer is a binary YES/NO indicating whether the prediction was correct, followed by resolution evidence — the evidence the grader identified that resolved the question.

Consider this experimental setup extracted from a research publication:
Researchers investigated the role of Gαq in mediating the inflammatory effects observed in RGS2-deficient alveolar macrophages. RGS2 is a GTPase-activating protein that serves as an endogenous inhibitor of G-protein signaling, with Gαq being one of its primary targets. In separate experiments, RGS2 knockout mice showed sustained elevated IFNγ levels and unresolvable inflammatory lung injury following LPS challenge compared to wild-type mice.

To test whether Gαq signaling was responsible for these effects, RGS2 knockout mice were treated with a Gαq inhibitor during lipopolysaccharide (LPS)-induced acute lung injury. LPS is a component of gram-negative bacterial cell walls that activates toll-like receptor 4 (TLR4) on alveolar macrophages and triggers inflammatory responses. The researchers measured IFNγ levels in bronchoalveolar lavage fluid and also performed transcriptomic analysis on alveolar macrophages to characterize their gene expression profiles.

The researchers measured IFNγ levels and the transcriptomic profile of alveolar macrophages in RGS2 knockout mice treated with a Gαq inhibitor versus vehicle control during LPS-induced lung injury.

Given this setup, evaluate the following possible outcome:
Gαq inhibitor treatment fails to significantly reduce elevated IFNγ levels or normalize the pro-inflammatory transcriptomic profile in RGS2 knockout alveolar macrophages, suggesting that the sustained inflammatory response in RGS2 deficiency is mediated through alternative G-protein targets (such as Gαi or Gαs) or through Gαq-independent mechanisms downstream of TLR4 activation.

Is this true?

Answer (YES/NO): NO